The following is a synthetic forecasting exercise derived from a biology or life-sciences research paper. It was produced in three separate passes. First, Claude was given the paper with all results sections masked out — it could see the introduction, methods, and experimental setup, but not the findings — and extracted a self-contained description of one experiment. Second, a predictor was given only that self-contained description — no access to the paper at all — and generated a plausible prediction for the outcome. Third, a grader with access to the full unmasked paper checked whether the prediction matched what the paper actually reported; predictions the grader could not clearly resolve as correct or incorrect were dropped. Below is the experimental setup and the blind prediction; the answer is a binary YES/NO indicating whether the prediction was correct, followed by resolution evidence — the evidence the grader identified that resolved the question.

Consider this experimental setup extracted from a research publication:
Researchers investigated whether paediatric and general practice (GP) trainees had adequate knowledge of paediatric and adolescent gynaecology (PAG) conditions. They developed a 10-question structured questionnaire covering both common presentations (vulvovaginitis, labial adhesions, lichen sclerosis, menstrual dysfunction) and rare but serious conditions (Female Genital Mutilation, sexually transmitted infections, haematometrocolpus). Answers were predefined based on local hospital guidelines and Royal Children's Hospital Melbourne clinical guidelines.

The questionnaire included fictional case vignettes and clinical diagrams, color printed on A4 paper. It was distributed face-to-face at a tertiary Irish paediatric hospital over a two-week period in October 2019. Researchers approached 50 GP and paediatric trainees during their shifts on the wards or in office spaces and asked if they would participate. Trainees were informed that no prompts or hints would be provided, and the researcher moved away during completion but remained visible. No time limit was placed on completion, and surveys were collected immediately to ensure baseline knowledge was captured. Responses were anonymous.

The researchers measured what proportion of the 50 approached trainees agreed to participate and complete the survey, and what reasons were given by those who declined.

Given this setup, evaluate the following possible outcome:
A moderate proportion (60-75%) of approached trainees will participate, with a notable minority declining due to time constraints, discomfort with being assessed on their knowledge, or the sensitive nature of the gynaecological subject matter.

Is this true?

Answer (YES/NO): NO